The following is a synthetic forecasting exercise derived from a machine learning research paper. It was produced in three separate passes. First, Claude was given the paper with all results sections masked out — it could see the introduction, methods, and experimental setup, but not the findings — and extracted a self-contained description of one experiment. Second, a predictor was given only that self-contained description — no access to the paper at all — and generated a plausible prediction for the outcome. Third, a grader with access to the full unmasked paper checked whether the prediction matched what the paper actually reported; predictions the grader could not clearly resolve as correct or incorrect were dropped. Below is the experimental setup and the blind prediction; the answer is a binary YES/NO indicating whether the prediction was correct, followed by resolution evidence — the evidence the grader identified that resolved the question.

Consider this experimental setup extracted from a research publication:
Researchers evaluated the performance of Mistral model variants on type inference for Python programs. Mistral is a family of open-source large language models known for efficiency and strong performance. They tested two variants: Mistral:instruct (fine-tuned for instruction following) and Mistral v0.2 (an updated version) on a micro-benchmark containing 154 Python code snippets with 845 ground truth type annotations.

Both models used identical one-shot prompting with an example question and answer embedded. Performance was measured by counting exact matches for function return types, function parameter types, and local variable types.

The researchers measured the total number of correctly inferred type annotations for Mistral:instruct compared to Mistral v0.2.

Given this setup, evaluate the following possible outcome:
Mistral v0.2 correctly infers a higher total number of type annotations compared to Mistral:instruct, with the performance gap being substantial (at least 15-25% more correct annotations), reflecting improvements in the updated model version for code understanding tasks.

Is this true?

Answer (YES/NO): NO